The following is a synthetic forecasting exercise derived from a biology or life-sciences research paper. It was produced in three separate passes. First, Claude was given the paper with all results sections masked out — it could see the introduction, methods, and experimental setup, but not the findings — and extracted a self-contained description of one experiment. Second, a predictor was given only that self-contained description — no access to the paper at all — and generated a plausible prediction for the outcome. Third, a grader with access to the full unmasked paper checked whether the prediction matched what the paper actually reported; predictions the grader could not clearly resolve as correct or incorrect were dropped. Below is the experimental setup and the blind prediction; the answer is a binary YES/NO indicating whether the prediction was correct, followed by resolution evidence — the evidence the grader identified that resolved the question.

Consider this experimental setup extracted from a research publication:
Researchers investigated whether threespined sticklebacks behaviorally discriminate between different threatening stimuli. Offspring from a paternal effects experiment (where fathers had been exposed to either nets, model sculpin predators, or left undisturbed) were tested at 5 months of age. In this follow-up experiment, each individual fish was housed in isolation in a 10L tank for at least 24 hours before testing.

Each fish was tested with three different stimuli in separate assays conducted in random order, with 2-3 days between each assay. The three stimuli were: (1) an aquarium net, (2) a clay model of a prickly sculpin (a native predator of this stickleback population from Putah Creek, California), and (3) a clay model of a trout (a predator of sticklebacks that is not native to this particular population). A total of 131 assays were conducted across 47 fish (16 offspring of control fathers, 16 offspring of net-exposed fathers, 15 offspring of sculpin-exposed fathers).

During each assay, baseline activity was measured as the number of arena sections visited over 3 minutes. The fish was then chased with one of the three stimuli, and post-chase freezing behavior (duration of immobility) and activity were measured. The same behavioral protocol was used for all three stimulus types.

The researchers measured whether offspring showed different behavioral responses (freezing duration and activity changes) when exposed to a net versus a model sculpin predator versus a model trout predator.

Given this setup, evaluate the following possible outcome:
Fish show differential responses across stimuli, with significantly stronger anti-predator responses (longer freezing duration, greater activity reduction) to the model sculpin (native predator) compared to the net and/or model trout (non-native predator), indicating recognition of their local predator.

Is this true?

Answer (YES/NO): NO